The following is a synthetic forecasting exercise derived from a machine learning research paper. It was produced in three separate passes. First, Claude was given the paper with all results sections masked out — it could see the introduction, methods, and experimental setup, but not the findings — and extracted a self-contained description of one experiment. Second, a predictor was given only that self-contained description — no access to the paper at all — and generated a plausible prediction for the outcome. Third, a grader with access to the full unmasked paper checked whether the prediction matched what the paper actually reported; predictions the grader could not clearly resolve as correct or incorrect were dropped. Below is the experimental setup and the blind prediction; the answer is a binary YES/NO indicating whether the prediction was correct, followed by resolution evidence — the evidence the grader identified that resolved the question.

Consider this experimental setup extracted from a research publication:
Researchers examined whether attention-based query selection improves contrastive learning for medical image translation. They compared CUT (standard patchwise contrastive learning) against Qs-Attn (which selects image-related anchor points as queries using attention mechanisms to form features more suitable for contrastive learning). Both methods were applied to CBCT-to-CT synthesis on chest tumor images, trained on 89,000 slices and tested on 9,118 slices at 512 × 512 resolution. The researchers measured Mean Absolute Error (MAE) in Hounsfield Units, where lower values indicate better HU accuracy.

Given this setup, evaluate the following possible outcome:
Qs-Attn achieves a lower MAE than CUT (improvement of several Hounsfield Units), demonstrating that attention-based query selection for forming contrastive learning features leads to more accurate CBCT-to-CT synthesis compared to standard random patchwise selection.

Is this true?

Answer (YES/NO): NO